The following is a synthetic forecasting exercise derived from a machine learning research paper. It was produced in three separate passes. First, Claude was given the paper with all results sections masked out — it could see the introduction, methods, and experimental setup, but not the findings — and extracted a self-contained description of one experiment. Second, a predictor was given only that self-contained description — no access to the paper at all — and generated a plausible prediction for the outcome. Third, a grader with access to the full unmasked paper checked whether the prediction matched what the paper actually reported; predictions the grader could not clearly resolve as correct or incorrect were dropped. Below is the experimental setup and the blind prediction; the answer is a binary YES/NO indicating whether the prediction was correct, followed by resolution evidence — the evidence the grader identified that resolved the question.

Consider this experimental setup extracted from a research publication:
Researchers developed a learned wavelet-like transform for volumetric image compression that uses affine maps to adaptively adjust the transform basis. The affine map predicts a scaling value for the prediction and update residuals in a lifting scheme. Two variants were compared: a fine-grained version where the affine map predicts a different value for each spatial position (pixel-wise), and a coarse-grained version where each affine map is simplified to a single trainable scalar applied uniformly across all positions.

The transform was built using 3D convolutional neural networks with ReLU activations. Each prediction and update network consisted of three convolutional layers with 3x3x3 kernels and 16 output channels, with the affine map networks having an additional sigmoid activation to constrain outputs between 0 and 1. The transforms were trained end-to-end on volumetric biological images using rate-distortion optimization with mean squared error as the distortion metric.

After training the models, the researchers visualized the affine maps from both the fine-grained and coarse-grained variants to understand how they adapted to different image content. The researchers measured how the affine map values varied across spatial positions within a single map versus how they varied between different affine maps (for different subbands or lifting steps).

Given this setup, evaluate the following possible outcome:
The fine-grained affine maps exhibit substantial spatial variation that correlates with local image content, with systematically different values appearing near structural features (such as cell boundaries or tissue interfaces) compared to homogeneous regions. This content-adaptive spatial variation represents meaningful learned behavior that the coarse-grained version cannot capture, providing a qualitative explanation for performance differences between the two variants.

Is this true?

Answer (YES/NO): NO